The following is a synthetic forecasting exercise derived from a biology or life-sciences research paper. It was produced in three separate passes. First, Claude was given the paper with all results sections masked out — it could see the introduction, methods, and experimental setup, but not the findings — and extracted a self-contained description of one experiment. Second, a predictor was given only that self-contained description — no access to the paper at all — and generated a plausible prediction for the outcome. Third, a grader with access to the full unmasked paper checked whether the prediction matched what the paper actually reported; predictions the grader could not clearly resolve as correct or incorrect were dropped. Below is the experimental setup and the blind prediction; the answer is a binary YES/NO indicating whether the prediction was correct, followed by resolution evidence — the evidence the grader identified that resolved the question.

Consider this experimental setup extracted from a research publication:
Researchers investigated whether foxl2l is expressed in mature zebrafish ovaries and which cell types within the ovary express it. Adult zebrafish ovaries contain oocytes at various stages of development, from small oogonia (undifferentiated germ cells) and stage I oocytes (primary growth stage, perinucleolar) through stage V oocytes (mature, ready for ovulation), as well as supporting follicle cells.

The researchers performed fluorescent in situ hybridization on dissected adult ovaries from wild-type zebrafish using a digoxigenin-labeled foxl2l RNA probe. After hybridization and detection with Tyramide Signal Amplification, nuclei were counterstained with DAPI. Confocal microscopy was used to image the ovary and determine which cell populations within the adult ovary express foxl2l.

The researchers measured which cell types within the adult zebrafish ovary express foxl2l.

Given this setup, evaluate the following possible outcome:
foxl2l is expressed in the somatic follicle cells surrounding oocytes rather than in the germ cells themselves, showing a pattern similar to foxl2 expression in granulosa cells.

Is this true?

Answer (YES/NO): NO